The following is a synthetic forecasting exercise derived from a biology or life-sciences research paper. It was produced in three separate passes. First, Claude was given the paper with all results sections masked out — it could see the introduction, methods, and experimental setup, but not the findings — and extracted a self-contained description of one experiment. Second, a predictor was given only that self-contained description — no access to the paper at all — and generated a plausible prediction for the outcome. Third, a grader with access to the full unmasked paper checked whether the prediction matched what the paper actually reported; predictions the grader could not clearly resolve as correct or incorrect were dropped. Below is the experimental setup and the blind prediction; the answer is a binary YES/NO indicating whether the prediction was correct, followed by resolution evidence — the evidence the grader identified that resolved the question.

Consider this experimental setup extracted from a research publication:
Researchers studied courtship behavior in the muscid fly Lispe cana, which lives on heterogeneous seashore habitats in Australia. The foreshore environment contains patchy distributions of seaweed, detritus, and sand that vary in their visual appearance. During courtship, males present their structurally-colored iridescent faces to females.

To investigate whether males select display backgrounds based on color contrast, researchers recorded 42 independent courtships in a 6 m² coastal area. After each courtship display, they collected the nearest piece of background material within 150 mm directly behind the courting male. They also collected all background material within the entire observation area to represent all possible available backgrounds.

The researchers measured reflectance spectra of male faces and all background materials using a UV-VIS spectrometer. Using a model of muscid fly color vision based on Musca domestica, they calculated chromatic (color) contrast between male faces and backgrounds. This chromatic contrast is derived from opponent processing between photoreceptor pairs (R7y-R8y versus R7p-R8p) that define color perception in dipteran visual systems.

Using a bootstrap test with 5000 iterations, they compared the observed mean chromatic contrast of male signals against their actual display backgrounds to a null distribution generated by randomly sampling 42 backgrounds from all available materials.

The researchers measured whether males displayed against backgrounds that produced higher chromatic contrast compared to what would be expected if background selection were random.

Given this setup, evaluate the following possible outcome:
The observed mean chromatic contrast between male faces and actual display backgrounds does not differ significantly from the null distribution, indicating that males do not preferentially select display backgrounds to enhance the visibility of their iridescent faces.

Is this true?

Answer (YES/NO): NO